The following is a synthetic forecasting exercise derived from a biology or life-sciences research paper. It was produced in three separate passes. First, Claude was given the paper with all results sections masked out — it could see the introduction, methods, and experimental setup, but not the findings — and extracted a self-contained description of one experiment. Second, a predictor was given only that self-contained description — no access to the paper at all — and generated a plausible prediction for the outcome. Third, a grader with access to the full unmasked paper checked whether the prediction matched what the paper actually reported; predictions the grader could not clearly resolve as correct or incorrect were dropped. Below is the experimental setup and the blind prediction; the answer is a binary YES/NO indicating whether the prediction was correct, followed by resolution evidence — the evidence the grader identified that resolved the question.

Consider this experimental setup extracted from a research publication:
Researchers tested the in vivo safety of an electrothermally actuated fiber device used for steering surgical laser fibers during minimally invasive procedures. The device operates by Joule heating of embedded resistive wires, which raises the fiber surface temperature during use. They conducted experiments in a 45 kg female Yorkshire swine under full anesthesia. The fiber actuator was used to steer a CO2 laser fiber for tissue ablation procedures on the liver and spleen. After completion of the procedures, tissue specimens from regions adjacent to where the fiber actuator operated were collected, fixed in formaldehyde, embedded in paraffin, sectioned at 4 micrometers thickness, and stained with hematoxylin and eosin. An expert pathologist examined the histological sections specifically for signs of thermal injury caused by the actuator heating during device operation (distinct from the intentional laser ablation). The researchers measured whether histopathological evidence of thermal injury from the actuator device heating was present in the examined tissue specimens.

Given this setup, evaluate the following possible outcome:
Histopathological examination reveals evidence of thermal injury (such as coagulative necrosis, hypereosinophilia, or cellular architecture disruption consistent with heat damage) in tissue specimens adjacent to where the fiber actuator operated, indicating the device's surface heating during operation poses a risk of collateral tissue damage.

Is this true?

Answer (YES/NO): NO